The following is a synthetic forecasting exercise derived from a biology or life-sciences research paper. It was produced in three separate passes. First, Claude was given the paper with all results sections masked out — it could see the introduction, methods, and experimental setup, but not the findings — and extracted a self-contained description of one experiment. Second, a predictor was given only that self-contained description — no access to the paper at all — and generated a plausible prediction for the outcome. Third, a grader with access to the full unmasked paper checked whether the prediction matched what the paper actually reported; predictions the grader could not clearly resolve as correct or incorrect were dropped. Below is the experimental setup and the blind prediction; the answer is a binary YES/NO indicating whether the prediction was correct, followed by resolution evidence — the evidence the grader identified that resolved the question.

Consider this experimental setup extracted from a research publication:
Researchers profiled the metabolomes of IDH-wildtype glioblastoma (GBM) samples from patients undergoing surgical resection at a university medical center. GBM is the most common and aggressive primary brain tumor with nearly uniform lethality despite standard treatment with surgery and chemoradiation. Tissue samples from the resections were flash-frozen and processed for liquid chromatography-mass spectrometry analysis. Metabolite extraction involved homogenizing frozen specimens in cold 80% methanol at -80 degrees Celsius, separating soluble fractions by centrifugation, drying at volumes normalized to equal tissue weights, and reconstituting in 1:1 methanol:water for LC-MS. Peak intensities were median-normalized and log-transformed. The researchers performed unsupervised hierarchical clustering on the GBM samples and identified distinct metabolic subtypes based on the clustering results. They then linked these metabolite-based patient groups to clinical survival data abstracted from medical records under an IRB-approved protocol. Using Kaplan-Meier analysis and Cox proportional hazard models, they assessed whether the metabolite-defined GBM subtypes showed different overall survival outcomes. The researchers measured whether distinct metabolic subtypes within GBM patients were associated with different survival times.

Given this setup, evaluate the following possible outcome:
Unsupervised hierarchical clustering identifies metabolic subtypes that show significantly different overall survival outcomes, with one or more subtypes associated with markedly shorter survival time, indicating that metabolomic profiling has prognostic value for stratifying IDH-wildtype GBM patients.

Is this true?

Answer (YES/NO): YES